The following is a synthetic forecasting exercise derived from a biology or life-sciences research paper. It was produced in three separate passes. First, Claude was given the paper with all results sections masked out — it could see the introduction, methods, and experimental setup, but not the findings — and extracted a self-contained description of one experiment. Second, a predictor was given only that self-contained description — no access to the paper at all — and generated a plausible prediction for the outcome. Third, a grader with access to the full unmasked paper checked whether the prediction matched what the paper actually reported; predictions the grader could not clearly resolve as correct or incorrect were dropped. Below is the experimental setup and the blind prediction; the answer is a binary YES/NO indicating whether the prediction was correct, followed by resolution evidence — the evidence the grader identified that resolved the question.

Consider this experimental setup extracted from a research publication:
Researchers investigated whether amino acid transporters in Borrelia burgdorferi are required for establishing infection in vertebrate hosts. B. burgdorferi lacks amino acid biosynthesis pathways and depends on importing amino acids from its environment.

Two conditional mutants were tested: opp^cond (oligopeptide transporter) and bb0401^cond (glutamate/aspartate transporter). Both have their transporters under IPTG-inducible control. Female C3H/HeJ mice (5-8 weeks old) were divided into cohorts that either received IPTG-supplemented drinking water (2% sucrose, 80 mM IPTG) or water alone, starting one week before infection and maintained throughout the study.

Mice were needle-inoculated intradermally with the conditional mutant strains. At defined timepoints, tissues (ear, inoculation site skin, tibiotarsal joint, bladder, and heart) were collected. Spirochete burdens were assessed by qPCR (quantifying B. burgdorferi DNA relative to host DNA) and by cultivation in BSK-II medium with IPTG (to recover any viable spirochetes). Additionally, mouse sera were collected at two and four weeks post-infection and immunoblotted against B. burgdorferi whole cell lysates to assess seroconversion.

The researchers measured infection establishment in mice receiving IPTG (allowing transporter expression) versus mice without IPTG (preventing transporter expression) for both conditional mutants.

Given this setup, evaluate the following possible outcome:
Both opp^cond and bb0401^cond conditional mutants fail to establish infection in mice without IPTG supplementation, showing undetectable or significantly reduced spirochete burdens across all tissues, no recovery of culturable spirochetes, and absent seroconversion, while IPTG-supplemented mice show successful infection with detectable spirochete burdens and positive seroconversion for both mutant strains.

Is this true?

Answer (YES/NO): NO